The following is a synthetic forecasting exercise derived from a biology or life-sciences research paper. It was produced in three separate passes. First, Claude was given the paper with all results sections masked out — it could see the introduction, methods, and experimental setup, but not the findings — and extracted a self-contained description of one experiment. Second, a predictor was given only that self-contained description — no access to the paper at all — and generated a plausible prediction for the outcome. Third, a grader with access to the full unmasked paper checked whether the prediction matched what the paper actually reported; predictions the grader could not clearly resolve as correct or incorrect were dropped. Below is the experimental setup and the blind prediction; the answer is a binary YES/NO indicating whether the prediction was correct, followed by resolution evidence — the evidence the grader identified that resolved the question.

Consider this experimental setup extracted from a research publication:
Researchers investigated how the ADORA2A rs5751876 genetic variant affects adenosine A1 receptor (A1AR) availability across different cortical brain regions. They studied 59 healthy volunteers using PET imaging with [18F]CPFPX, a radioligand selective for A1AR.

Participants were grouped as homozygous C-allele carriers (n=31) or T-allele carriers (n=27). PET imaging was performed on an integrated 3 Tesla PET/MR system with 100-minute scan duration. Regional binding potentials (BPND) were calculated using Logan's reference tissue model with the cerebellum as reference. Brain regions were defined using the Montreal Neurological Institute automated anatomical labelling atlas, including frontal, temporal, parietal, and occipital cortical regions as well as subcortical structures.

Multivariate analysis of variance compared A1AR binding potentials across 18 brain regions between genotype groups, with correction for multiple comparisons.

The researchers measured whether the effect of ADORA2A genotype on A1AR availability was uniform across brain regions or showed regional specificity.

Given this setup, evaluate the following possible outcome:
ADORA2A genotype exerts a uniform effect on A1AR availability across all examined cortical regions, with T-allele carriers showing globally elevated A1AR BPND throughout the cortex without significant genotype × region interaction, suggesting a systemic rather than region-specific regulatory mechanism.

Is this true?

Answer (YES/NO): NO